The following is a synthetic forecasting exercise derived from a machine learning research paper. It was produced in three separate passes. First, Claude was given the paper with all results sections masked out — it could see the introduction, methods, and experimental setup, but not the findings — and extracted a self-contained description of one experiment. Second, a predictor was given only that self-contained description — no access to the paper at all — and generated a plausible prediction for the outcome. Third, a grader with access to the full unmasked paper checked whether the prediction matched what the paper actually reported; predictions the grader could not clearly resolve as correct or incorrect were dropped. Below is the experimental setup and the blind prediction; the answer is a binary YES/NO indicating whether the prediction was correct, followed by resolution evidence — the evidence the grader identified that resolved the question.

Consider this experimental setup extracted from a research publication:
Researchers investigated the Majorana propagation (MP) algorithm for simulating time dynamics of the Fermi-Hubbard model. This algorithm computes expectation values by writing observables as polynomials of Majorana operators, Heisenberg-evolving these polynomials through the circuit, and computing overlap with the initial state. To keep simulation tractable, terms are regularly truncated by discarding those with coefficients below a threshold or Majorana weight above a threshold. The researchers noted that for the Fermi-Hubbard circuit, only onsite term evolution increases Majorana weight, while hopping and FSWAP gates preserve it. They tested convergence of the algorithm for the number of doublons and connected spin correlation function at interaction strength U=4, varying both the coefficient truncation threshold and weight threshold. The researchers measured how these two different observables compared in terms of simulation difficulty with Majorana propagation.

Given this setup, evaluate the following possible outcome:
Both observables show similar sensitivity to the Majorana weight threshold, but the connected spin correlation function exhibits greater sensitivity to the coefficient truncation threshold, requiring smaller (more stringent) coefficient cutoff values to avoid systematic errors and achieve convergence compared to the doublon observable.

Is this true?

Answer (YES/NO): NO